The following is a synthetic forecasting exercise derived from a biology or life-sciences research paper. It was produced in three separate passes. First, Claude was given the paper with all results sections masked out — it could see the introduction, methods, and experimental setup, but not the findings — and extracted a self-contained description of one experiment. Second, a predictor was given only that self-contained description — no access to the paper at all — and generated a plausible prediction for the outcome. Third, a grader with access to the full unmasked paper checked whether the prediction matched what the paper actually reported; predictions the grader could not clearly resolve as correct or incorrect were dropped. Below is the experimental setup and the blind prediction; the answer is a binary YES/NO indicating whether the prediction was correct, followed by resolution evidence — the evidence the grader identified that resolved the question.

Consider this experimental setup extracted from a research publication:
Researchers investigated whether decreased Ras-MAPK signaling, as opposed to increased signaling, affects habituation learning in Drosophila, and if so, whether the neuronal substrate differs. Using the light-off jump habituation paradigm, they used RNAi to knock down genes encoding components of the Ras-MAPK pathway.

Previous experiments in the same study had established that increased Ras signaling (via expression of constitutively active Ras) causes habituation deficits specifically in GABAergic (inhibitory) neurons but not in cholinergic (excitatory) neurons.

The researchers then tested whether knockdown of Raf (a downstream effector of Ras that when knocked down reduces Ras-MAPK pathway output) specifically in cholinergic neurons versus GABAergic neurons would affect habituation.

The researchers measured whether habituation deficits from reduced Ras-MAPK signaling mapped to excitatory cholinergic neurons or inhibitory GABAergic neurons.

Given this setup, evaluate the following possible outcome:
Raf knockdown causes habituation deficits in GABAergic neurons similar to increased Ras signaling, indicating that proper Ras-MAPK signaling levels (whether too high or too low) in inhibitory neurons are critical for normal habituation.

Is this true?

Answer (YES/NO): NO